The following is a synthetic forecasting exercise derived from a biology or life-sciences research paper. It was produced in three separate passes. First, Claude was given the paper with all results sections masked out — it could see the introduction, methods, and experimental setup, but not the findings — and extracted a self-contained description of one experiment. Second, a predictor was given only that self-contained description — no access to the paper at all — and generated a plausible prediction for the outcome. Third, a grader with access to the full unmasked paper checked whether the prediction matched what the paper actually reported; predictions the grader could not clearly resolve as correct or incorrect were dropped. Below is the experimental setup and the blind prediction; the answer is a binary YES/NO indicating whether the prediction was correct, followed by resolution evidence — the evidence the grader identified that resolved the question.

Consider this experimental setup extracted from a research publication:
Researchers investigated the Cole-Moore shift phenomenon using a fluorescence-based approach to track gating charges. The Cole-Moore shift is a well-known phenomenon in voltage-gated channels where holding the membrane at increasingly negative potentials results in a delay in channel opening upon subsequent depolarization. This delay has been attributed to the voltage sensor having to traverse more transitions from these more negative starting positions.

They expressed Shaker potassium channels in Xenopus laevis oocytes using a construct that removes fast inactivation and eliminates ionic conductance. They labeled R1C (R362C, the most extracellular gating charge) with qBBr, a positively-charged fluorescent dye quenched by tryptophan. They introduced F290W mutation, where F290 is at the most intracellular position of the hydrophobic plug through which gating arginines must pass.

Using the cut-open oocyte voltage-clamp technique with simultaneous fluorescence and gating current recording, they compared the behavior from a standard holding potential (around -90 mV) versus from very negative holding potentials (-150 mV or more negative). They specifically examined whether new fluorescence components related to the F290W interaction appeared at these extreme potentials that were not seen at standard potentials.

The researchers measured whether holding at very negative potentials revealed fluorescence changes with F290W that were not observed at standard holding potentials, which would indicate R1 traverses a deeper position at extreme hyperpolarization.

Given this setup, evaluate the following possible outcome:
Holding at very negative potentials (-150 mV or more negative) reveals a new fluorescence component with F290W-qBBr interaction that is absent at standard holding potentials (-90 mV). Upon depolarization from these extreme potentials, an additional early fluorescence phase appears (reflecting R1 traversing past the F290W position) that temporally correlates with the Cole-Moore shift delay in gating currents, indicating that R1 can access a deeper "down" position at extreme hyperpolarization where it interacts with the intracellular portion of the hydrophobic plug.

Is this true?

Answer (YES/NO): NO